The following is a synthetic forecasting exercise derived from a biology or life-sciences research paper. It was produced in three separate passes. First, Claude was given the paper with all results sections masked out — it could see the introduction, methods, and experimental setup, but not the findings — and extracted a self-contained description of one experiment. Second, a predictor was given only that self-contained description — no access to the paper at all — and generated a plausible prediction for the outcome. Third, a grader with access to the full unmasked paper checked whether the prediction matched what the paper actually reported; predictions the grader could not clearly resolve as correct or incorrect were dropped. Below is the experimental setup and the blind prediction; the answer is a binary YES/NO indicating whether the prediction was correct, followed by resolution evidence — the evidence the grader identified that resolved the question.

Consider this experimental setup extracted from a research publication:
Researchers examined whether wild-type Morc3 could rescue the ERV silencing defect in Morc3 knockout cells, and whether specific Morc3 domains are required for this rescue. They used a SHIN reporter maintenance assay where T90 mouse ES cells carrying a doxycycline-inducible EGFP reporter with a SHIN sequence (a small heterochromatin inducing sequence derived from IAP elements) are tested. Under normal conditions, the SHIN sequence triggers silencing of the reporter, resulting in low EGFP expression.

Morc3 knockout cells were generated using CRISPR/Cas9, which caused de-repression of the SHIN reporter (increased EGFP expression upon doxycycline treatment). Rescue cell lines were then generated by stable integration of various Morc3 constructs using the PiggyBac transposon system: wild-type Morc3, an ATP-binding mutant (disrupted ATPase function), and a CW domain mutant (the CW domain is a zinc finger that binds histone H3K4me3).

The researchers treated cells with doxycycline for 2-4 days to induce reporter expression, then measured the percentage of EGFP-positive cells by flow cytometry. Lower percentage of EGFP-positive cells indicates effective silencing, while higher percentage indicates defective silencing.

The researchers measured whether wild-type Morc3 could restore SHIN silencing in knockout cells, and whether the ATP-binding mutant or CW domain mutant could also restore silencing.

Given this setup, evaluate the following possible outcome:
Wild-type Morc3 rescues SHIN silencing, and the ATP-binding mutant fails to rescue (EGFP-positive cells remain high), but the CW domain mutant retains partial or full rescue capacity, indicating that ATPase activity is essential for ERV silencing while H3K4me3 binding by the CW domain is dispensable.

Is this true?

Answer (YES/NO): NO